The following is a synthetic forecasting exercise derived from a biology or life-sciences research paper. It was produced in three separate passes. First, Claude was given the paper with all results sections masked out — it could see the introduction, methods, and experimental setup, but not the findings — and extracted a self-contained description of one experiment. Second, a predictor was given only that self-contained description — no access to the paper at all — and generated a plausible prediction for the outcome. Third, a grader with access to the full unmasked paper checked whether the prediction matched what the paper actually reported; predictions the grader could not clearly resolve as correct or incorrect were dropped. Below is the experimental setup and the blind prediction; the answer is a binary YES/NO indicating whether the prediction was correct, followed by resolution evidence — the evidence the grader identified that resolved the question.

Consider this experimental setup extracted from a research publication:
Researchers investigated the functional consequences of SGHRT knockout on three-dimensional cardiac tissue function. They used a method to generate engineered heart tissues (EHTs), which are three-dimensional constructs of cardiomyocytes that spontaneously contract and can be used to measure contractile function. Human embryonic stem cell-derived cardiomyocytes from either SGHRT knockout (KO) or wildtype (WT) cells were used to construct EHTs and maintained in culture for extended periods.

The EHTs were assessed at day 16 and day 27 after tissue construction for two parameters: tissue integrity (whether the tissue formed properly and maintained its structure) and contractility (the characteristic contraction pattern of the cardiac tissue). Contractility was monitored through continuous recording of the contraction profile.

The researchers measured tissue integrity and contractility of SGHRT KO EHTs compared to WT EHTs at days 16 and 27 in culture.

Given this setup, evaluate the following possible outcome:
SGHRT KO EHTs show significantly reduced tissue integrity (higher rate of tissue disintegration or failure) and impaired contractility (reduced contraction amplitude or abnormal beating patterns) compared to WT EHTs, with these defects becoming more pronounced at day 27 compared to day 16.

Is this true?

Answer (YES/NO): NO